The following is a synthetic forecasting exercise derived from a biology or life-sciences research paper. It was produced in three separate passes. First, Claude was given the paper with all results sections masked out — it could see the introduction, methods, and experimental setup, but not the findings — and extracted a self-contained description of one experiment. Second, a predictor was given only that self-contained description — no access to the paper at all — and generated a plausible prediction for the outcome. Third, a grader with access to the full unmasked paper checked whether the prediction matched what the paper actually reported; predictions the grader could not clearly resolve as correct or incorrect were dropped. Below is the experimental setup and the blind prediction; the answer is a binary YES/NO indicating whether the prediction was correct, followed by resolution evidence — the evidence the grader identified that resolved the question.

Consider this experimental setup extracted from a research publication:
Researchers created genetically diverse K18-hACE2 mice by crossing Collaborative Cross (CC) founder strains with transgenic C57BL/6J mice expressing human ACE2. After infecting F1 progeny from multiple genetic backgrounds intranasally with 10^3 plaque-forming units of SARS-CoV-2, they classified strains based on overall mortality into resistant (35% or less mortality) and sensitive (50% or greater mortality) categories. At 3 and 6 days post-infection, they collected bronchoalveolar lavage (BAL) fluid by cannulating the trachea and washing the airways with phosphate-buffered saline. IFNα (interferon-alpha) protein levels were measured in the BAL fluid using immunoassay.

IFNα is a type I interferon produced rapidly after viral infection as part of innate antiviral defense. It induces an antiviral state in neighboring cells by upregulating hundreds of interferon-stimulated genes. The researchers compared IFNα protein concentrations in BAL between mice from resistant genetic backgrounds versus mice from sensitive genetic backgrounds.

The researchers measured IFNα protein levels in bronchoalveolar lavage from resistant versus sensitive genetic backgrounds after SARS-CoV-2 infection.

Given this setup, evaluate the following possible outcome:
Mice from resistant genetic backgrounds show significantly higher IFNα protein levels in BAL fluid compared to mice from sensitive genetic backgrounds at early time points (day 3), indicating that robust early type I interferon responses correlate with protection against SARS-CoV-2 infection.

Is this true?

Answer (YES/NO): YES